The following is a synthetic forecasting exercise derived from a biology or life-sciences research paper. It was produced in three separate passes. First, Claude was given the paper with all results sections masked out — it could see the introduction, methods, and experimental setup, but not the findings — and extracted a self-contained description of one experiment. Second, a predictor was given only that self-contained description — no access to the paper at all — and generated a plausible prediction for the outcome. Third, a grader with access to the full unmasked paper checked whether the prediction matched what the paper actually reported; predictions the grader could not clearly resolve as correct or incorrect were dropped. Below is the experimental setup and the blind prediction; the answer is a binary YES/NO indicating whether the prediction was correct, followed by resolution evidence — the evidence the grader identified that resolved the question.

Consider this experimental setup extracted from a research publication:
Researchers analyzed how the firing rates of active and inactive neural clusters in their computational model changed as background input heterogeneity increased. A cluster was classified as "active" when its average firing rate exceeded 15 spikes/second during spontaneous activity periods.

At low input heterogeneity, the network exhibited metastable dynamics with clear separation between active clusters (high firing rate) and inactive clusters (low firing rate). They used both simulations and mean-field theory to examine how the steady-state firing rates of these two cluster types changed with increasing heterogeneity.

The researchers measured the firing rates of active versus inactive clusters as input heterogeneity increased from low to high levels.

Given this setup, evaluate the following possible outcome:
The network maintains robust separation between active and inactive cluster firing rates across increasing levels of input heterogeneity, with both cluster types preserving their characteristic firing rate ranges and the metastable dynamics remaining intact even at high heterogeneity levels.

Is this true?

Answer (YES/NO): NO